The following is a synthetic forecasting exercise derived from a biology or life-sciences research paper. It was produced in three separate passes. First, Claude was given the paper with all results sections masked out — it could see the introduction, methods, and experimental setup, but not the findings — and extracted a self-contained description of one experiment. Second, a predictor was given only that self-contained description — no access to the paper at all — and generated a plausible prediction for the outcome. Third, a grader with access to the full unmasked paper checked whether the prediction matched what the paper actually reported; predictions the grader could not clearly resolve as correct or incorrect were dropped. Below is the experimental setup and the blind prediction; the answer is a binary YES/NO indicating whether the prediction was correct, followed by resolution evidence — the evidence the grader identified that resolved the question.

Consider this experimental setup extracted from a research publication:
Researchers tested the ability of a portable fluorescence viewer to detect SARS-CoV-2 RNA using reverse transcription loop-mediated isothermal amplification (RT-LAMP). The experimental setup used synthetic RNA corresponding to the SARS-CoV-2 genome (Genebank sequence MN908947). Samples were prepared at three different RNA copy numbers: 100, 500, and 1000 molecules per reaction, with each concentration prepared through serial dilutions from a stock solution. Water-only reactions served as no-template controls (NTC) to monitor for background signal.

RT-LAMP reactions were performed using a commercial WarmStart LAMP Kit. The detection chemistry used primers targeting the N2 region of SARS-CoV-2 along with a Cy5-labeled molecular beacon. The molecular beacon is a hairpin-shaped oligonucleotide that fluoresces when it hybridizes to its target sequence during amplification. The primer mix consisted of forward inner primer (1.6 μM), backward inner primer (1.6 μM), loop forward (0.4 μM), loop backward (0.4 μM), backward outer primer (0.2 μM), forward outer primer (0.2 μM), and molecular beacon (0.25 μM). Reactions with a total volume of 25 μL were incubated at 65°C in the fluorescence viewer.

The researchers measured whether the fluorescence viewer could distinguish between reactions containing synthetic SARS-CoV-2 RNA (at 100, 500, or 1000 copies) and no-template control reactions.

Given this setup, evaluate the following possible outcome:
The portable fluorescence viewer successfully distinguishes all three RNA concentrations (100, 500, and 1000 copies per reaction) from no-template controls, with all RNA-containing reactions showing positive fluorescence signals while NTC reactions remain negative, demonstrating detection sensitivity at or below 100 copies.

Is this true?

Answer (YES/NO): YES